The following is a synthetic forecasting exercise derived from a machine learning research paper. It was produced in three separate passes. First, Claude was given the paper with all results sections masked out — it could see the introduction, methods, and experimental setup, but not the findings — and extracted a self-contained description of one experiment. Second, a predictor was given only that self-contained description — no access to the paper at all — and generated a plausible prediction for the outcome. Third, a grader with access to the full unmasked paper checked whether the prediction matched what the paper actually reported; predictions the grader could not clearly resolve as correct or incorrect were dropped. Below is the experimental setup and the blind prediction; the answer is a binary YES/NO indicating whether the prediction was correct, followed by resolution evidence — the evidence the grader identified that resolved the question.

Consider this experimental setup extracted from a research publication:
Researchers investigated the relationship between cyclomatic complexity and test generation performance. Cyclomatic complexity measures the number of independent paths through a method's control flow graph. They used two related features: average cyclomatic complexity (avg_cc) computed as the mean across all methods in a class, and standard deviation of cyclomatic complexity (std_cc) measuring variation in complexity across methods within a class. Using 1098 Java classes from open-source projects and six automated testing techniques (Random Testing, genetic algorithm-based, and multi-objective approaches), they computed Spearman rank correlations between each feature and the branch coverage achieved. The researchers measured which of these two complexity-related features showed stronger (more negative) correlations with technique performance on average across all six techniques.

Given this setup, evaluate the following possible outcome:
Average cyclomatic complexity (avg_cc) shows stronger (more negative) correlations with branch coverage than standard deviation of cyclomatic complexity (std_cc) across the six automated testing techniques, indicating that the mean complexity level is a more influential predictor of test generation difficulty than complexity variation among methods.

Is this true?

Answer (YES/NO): NO